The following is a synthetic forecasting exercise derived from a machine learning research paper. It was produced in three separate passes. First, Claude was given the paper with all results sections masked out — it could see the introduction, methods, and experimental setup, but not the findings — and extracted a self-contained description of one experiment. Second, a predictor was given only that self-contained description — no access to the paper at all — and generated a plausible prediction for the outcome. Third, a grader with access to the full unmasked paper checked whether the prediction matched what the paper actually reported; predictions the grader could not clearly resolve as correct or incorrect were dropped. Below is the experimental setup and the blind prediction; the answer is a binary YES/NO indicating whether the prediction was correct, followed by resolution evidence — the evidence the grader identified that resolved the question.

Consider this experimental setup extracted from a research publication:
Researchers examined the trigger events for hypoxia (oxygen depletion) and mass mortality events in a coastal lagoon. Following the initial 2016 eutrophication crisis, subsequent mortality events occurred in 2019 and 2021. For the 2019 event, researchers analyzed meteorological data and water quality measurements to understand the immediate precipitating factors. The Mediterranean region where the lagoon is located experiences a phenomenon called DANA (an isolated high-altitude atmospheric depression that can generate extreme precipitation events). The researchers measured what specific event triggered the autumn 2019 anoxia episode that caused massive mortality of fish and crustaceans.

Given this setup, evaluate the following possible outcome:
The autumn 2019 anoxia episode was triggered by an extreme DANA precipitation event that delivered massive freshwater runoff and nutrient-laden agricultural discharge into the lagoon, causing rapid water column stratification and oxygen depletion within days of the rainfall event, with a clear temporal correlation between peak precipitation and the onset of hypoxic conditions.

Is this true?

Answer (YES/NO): NO